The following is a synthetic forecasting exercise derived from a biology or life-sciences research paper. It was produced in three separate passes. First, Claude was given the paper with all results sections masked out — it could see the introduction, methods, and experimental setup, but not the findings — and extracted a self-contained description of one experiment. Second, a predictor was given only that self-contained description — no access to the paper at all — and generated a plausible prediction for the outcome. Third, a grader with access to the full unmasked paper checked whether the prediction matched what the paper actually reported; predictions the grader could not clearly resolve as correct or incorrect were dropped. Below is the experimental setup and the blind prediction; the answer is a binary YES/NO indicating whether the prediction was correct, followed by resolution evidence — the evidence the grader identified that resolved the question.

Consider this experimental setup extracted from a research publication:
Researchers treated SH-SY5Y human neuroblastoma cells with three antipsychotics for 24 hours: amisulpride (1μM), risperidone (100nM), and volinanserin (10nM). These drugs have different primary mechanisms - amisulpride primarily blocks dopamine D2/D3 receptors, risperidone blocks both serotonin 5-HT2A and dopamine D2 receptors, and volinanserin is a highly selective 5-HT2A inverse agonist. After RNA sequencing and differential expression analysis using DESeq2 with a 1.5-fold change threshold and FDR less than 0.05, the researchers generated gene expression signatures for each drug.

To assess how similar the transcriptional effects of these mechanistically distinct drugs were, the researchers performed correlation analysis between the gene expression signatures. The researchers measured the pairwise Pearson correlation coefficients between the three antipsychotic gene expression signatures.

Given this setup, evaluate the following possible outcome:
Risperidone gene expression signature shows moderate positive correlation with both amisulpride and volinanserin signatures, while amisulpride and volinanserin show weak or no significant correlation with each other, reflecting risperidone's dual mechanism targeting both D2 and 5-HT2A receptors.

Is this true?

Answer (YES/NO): NO